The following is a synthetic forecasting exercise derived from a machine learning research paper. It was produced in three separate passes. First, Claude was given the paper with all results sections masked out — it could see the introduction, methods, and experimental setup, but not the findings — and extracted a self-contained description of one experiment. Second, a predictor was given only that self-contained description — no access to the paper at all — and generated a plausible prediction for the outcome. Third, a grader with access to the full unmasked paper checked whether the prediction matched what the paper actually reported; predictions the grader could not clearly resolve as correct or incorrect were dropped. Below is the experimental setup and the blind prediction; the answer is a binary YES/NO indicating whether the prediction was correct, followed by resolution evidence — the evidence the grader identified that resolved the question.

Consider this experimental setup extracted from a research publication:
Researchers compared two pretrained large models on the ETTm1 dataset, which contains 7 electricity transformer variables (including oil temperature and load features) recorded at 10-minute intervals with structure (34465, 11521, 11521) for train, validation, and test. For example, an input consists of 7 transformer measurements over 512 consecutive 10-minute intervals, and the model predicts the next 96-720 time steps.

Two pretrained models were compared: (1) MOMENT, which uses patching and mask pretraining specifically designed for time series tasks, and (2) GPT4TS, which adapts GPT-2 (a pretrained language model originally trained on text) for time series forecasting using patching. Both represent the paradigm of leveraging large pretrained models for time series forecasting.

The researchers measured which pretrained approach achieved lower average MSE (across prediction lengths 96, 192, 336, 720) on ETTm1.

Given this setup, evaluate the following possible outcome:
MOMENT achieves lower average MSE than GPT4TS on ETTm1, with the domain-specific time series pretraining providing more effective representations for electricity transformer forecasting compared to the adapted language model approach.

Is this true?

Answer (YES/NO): YES